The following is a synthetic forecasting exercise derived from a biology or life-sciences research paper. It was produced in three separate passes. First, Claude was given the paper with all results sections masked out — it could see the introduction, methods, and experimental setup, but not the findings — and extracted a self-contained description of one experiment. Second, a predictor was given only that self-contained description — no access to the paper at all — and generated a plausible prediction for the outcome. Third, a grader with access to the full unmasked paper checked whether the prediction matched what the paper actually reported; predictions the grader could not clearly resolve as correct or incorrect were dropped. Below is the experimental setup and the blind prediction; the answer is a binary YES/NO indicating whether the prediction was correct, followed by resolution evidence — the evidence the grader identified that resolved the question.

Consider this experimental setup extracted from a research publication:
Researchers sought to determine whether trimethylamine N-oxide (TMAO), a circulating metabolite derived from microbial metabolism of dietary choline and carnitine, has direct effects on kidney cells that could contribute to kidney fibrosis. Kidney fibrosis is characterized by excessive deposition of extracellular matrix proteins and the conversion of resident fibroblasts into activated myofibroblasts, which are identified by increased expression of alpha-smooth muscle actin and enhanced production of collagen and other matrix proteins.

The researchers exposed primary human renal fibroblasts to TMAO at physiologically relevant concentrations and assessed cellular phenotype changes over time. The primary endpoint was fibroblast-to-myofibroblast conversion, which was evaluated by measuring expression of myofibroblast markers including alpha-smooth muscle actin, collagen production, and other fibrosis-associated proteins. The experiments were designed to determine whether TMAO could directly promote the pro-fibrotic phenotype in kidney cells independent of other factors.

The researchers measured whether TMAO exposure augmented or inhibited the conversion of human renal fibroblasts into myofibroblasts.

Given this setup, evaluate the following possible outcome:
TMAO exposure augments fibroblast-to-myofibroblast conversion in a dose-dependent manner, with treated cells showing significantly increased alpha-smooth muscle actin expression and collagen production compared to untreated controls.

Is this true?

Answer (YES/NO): NO